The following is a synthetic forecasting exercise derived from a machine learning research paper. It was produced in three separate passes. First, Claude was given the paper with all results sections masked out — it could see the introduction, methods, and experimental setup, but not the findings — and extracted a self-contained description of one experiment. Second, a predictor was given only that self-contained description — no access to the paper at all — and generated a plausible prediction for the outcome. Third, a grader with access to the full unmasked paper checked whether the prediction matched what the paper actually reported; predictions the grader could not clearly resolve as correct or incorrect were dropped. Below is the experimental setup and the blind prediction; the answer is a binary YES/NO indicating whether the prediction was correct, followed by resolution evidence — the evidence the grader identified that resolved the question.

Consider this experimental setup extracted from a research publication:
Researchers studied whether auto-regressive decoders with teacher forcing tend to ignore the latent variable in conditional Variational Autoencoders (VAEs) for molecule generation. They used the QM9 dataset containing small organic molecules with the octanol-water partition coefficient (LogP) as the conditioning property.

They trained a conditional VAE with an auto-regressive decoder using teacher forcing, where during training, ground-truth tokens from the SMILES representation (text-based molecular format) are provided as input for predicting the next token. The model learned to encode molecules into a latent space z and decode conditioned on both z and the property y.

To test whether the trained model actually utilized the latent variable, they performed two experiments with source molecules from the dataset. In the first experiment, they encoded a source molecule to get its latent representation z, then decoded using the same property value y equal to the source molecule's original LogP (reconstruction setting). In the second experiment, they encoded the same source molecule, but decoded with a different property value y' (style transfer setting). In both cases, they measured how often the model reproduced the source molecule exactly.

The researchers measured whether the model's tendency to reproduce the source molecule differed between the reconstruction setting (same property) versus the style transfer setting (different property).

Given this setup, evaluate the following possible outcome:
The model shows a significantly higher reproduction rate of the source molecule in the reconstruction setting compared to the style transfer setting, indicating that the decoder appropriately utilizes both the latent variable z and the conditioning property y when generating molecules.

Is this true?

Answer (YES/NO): YES